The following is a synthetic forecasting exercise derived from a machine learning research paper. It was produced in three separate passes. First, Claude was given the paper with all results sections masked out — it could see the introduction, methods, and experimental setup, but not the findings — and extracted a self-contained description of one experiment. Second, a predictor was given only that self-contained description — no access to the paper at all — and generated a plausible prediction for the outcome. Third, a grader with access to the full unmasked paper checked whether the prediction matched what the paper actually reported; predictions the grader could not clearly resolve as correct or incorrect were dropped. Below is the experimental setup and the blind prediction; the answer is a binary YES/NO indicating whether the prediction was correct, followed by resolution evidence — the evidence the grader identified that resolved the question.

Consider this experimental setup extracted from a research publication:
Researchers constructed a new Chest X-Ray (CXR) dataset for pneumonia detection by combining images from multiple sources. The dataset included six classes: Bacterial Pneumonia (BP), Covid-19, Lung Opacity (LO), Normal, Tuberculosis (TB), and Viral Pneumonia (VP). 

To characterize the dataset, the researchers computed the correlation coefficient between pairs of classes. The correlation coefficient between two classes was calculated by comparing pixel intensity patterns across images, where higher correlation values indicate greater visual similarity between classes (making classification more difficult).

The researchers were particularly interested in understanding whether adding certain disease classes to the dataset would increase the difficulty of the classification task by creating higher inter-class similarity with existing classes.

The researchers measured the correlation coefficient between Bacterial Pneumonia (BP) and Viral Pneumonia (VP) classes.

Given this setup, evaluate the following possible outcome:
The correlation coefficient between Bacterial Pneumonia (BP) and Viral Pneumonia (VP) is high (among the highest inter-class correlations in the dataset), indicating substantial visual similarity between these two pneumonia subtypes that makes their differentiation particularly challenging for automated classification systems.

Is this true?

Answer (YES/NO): YES